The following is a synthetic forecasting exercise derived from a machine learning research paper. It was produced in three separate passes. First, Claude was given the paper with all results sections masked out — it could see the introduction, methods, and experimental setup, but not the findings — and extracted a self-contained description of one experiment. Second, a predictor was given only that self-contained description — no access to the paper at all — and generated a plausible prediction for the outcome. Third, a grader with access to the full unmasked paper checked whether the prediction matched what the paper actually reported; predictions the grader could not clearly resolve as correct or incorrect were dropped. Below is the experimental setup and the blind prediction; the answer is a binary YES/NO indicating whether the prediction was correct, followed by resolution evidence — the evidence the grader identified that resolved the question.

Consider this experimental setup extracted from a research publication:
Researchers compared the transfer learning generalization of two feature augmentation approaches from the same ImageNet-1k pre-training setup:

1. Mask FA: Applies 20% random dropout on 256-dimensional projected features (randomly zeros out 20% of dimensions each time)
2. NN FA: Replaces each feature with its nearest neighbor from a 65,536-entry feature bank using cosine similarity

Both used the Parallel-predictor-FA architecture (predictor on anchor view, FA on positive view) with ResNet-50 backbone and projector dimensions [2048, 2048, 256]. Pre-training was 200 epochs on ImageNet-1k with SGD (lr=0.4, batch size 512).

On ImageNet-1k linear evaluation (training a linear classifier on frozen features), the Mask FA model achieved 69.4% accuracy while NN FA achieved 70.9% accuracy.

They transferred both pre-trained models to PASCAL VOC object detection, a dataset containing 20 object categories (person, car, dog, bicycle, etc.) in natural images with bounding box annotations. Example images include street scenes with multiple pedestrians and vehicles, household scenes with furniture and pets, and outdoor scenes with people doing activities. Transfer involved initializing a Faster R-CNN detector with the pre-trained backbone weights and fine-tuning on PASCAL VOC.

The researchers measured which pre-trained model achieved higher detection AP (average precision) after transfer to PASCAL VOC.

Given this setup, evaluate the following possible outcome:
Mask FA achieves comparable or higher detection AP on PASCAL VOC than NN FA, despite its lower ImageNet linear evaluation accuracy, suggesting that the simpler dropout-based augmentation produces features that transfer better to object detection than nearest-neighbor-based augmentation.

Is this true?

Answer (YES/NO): YES